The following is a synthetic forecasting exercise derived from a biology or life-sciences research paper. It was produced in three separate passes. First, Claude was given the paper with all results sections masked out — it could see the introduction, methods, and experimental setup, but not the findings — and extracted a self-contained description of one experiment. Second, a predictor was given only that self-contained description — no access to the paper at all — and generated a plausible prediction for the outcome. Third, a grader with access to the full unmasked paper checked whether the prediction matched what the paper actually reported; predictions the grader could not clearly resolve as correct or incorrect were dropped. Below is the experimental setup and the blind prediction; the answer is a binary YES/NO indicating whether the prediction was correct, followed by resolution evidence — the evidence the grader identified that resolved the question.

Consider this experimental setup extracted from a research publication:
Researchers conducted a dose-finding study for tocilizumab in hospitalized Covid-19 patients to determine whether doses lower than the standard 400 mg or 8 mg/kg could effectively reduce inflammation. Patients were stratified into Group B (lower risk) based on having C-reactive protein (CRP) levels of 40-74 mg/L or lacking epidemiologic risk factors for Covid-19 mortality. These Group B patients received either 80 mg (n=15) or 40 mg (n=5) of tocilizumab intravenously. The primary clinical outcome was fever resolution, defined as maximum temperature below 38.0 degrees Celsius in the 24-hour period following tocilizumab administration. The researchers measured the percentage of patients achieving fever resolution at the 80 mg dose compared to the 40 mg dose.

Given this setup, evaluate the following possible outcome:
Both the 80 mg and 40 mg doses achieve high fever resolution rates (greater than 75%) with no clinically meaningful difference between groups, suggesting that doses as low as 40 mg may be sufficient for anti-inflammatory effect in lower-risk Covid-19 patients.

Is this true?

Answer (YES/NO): NO